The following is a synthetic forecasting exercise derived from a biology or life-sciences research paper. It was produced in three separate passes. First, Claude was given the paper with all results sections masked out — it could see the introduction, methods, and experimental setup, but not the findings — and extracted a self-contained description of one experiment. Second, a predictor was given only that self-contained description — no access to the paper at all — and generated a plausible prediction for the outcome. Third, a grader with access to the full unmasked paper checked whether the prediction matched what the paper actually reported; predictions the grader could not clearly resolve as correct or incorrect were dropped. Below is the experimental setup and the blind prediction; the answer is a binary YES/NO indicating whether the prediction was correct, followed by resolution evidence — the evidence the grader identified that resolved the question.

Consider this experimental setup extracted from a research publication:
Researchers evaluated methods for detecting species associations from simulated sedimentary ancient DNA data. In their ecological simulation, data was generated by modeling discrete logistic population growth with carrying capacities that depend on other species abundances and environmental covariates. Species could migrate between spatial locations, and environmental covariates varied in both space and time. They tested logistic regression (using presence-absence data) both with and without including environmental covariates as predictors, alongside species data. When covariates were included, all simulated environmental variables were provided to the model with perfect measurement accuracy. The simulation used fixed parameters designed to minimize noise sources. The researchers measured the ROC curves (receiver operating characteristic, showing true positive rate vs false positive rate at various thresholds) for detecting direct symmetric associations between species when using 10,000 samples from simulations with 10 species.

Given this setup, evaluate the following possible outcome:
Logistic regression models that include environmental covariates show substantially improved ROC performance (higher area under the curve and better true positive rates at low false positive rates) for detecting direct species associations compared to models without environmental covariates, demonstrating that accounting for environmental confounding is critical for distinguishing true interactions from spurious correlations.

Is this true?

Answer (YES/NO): NO